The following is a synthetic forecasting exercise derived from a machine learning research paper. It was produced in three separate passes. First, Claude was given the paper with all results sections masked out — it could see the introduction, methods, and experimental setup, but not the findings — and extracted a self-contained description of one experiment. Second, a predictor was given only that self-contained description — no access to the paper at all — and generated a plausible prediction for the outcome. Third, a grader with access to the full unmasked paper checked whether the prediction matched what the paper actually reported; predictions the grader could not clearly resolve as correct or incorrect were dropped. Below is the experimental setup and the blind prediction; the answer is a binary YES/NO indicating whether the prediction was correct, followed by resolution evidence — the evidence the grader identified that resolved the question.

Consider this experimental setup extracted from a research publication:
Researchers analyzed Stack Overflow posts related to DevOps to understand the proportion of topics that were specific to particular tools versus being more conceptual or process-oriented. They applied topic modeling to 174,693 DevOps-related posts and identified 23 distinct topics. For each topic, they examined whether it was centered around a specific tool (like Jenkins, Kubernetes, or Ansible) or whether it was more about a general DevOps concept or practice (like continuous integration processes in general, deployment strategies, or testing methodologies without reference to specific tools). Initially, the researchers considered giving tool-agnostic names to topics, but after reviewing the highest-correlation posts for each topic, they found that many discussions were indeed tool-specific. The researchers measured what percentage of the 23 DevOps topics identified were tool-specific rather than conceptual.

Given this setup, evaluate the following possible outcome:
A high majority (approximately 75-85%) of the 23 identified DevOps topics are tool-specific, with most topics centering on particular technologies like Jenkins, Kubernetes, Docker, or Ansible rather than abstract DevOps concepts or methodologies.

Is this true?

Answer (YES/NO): NO